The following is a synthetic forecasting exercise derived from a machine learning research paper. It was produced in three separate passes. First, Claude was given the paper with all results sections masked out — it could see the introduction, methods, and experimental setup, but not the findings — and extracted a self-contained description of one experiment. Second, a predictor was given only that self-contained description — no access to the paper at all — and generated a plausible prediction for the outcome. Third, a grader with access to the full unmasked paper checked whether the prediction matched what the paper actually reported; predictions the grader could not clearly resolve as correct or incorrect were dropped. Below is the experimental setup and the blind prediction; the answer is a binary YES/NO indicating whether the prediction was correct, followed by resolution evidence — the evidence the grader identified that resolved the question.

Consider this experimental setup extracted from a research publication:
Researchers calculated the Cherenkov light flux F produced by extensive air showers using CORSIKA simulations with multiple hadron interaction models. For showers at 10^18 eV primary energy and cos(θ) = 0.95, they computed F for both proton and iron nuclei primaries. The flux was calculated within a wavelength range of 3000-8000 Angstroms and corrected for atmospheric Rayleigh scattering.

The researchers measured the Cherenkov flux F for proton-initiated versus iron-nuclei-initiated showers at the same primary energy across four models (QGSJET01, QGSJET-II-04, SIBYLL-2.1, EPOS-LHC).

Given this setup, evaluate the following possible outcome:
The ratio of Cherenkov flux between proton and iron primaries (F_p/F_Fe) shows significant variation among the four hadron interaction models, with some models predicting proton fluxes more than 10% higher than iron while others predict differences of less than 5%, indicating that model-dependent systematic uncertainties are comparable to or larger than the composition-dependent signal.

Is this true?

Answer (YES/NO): NO